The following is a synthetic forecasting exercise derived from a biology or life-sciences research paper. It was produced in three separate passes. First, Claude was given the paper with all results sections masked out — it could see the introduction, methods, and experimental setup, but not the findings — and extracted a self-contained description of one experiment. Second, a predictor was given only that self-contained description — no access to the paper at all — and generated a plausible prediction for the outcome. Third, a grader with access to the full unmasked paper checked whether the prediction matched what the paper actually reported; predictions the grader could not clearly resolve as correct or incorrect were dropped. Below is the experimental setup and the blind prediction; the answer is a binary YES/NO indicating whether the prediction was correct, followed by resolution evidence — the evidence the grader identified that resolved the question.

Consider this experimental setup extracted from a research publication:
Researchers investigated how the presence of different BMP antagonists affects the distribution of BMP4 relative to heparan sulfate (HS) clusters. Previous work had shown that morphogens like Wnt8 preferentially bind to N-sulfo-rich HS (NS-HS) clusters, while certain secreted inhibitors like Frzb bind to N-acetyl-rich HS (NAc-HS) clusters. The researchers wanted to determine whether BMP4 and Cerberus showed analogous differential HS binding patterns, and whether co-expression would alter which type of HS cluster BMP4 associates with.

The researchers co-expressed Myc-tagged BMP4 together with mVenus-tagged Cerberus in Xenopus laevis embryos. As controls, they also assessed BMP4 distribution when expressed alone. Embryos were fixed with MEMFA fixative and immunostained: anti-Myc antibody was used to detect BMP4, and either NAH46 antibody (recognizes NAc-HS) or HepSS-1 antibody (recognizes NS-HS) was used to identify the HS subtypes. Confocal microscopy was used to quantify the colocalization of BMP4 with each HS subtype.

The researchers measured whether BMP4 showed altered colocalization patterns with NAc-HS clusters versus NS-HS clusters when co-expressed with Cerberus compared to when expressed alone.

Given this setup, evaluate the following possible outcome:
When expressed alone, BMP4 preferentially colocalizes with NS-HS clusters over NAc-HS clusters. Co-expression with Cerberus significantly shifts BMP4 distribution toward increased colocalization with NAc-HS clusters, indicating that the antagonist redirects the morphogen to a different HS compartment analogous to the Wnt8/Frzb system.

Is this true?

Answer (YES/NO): YES